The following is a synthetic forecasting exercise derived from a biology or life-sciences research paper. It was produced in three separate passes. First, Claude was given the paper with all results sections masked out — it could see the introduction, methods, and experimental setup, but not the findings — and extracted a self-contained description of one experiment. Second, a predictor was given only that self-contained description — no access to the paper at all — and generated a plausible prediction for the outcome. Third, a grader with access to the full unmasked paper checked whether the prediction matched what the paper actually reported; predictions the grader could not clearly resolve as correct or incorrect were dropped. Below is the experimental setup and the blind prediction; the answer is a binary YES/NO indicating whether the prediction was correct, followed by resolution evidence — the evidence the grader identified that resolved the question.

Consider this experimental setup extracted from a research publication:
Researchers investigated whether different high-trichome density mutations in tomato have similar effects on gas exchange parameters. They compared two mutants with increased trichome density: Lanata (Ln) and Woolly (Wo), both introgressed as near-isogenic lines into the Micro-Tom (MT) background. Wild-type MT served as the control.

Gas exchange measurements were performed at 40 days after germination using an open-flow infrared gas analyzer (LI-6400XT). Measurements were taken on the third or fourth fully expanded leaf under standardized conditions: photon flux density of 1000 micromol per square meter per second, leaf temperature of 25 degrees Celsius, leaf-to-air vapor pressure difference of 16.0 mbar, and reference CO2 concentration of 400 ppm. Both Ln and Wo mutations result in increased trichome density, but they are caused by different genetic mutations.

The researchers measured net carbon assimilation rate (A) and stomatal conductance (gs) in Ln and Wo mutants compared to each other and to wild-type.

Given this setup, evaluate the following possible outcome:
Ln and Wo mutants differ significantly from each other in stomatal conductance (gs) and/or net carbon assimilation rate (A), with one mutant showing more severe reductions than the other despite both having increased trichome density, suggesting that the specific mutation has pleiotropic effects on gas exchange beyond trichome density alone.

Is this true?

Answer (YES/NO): NO